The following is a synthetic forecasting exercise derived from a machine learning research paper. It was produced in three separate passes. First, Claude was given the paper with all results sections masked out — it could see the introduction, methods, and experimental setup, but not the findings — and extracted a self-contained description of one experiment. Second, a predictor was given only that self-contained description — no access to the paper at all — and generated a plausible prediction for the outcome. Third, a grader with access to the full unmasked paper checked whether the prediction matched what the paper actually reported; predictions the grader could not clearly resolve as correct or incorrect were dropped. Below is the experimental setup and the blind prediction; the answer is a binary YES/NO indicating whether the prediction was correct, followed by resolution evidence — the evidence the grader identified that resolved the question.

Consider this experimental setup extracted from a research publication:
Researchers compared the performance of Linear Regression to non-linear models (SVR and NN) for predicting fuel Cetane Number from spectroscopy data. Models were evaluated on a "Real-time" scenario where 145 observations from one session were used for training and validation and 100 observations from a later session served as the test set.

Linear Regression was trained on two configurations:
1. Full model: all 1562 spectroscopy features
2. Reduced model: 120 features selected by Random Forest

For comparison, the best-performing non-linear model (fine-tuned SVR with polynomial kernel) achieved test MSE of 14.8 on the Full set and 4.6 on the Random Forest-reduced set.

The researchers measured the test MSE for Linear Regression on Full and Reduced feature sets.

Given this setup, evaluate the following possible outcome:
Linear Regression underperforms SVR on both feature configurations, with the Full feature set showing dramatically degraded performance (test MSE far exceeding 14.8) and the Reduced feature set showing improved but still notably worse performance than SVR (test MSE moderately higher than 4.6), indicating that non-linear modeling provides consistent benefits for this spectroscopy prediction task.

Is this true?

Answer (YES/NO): NO